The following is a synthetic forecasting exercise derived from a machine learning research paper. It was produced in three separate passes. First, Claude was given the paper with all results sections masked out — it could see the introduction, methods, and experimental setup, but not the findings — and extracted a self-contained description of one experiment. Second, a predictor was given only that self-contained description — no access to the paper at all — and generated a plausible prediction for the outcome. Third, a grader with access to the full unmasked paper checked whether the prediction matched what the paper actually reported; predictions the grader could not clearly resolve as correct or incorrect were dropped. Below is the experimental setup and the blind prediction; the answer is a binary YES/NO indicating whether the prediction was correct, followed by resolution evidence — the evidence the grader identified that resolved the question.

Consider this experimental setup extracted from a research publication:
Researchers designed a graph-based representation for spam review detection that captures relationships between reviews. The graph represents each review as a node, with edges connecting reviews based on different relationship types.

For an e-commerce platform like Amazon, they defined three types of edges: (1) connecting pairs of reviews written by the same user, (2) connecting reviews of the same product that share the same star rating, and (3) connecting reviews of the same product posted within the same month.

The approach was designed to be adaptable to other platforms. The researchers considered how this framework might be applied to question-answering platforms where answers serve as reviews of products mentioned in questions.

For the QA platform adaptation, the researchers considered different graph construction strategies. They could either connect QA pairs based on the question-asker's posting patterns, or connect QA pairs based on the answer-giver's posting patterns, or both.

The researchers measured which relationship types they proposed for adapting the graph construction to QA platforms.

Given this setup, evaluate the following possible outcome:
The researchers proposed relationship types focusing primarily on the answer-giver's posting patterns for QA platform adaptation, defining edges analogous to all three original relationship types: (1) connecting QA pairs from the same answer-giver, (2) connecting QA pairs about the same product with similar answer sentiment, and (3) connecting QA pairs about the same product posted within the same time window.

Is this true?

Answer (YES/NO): NO